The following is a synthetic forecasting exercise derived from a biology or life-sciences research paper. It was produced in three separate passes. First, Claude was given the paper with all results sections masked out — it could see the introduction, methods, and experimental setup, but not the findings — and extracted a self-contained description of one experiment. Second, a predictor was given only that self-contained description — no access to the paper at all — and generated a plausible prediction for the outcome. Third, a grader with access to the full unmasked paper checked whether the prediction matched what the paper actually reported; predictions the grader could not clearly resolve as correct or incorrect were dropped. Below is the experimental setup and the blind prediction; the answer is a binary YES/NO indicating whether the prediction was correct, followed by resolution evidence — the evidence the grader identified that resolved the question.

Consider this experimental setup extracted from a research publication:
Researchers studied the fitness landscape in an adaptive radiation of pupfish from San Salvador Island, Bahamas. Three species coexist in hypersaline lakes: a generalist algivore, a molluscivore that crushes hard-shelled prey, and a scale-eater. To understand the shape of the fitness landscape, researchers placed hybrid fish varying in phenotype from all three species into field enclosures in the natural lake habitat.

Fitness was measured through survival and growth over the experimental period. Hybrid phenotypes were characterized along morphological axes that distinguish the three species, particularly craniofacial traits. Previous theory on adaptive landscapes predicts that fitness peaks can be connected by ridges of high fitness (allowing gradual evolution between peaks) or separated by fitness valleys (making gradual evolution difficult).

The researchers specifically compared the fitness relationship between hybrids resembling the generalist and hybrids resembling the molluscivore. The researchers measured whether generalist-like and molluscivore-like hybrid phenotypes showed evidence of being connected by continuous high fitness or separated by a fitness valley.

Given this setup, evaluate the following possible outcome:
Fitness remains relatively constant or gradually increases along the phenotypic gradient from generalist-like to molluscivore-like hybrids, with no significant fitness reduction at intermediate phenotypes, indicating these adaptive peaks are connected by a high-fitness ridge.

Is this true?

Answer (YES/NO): NO